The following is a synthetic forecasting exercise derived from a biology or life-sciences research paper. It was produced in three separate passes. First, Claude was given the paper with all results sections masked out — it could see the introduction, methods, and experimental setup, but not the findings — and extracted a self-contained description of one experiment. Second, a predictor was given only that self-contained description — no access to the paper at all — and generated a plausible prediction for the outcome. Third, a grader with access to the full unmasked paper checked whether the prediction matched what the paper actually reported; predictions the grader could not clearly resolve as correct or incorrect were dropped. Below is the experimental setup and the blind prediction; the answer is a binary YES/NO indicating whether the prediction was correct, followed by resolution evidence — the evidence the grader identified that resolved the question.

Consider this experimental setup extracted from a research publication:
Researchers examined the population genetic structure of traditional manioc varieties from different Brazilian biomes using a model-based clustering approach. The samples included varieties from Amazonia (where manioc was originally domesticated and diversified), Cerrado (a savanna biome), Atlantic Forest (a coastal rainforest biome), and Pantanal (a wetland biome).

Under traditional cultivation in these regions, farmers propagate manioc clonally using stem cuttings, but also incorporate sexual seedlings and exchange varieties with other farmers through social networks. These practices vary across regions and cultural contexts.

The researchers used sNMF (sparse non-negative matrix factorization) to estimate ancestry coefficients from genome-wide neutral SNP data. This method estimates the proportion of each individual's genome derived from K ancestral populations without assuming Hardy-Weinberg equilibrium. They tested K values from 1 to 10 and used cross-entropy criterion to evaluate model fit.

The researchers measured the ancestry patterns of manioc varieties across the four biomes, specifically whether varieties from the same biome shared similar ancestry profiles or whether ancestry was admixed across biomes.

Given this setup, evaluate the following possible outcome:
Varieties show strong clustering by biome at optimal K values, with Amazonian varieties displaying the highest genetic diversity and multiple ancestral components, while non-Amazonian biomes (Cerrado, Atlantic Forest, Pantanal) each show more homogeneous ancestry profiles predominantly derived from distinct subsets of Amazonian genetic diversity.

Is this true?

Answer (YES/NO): NO